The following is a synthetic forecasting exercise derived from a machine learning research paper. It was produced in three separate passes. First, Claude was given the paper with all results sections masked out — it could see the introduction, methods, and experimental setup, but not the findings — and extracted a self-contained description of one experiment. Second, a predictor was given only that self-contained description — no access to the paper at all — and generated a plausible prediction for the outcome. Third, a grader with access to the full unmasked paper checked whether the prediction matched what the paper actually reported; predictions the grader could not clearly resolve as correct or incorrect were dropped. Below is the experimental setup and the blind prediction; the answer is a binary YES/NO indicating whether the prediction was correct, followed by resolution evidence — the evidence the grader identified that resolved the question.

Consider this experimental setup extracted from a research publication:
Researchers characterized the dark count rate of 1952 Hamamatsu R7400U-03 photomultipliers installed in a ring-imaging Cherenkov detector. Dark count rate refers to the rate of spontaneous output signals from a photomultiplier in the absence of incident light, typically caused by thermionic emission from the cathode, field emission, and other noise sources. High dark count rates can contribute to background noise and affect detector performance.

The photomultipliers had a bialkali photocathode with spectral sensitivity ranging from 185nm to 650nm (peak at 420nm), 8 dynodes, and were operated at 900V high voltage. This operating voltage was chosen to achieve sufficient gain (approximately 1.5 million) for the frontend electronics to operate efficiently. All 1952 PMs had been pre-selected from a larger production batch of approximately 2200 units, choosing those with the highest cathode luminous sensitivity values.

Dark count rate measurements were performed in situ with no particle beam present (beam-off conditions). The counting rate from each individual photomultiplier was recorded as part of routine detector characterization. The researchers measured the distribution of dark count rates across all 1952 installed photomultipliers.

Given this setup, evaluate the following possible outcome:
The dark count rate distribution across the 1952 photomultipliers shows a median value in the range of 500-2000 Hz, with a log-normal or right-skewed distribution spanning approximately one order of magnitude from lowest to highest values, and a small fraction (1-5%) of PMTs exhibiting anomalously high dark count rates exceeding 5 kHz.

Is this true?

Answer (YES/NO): NO